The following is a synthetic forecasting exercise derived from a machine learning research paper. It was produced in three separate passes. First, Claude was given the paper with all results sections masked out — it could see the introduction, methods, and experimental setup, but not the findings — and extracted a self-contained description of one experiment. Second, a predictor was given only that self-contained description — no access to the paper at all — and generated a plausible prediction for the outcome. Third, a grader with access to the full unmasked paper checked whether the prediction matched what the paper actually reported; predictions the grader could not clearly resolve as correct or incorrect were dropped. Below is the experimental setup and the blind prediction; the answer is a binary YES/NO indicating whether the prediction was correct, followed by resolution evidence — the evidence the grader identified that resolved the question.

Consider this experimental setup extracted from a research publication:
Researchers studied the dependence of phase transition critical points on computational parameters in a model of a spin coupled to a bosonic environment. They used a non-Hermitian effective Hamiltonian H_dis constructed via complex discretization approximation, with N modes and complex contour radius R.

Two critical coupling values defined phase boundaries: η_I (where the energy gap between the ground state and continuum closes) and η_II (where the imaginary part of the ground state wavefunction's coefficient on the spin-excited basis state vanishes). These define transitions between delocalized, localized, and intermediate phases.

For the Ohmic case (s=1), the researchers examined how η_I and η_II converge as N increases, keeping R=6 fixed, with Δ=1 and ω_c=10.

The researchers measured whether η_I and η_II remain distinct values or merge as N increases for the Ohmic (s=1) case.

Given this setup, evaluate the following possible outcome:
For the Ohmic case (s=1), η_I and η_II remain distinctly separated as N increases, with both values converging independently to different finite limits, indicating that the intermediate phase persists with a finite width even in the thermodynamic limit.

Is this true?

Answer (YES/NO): NO